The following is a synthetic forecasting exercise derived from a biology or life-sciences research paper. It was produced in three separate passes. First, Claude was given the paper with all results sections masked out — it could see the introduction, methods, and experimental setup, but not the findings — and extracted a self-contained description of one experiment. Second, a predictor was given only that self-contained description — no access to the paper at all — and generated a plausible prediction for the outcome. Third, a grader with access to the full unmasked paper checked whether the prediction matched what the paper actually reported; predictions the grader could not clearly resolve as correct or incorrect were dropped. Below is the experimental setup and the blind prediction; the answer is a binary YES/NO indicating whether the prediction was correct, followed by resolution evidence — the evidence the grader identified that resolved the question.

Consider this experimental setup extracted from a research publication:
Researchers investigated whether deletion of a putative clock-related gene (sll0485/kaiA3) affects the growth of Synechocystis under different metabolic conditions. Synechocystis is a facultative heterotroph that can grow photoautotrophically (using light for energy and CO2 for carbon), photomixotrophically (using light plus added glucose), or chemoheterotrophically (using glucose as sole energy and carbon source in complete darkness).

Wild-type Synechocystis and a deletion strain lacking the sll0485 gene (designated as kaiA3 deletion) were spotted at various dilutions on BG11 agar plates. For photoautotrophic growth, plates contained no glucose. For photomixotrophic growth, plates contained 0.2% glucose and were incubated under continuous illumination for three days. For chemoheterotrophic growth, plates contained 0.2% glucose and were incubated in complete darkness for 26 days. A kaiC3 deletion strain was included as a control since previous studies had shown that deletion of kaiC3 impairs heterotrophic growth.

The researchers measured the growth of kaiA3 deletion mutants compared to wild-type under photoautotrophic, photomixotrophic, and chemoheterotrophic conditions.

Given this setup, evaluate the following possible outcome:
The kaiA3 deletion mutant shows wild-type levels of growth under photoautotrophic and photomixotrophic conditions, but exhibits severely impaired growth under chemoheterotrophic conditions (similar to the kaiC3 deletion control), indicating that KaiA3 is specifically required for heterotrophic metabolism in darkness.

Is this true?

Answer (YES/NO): NO